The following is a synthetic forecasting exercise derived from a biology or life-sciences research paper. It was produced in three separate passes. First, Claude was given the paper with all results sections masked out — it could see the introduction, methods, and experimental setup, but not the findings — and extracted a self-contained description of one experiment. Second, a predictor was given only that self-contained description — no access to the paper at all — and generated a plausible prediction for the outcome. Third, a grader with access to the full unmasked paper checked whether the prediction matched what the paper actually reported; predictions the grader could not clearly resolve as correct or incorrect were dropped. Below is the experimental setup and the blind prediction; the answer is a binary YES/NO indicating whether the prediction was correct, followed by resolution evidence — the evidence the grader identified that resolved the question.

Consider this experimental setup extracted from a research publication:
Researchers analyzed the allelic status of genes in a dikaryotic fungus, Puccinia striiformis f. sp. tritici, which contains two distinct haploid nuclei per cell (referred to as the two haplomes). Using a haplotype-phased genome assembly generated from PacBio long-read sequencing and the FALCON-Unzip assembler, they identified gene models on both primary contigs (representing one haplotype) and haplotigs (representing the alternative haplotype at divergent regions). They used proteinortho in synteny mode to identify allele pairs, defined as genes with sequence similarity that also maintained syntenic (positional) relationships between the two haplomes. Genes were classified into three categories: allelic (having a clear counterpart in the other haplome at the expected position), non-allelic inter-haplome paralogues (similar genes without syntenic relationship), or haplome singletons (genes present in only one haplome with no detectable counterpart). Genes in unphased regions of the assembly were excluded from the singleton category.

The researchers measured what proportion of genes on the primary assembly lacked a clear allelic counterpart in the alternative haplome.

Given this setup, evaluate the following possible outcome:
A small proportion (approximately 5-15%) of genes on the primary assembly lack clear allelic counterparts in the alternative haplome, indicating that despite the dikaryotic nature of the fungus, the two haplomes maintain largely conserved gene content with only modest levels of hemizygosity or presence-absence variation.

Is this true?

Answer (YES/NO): NO